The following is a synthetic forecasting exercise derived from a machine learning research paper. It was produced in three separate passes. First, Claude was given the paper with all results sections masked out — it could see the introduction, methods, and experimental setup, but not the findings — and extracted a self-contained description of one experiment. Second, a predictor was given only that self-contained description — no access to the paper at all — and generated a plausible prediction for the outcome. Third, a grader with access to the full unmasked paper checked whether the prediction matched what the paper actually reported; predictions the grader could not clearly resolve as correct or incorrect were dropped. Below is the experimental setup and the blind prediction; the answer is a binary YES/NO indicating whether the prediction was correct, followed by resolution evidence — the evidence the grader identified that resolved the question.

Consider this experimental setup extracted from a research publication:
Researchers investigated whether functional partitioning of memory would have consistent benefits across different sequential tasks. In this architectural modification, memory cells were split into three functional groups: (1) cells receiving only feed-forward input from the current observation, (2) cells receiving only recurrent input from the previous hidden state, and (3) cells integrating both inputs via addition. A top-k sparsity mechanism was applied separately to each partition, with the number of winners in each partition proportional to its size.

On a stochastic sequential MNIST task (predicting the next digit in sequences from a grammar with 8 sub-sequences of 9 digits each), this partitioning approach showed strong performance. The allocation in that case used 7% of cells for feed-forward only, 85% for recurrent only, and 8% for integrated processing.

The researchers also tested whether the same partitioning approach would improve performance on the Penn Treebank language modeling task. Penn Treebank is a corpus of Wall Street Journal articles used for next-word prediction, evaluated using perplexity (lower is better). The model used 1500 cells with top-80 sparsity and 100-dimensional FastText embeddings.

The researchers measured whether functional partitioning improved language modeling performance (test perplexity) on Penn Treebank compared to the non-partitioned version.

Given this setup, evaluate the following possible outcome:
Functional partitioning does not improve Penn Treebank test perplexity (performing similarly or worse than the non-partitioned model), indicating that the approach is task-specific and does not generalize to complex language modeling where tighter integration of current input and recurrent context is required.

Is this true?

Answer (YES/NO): YES